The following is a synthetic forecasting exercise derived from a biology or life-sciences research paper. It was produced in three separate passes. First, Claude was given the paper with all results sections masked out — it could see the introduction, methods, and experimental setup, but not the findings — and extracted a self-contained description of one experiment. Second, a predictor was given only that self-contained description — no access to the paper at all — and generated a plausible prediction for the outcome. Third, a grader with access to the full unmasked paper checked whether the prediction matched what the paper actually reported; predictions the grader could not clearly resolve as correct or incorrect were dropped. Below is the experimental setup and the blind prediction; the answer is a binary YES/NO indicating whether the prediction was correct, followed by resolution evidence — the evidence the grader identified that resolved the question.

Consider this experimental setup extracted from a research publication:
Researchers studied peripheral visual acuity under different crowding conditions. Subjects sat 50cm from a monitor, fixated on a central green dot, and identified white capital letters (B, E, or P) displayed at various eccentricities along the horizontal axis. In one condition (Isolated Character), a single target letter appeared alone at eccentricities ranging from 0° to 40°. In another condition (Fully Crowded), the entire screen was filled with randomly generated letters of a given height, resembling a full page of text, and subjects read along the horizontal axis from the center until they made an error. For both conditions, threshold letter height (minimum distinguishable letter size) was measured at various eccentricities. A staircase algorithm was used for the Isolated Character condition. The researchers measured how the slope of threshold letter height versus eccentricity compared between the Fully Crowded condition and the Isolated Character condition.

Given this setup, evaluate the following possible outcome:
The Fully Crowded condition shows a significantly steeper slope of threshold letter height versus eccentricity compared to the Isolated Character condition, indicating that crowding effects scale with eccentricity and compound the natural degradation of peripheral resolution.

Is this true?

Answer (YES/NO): YES